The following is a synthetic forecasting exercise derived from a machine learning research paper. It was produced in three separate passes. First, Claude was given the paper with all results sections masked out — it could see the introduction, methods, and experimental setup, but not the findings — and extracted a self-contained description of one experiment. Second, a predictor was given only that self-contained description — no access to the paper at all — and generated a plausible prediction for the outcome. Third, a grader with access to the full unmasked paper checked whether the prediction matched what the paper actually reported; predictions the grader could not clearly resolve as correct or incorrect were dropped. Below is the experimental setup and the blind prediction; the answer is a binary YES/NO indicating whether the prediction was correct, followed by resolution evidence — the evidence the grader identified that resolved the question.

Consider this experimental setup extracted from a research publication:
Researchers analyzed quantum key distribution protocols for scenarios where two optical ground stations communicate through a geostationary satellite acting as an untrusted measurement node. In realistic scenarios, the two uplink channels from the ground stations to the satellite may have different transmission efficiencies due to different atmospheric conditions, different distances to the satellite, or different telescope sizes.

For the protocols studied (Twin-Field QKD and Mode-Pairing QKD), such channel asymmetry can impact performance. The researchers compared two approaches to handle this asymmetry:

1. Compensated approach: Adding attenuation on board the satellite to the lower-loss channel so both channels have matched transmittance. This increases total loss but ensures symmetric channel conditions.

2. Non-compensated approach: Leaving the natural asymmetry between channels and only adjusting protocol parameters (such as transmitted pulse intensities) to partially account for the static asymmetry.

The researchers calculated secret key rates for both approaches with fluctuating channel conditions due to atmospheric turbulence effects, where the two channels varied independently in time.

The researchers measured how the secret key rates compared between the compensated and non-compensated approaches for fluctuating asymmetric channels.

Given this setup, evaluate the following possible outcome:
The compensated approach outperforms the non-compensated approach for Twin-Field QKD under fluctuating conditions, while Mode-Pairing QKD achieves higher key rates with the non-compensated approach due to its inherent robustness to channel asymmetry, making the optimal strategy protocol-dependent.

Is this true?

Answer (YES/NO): YES